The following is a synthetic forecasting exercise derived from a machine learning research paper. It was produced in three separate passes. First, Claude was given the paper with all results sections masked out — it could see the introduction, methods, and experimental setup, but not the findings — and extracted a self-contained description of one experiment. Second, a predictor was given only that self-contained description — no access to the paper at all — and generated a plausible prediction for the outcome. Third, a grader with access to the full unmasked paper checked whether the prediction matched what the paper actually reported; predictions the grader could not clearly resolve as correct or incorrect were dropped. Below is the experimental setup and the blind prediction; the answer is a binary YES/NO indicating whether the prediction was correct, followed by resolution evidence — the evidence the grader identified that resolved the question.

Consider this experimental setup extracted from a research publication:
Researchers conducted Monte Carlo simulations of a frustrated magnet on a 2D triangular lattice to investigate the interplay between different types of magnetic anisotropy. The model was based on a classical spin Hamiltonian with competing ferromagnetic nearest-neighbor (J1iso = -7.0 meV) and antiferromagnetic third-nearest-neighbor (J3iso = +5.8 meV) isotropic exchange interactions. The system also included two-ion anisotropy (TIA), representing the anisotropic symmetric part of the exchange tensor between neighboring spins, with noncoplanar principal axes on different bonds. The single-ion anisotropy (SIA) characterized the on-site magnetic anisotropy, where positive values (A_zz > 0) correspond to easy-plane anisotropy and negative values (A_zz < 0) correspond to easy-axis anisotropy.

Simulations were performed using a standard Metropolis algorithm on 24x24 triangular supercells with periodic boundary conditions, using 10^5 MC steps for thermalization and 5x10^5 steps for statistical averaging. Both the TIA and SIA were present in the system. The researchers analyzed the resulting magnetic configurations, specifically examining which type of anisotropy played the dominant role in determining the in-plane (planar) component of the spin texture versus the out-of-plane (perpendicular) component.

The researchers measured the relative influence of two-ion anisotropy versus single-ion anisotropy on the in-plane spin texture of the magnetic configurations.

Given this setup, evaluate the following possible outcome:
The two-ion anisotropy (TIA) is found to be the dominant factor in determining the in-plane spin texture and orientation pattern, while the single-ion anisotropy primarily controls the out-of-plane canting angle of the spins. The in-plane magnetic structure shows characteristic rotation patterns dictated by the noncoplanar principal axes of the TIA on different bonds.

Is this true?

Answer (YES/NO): YES